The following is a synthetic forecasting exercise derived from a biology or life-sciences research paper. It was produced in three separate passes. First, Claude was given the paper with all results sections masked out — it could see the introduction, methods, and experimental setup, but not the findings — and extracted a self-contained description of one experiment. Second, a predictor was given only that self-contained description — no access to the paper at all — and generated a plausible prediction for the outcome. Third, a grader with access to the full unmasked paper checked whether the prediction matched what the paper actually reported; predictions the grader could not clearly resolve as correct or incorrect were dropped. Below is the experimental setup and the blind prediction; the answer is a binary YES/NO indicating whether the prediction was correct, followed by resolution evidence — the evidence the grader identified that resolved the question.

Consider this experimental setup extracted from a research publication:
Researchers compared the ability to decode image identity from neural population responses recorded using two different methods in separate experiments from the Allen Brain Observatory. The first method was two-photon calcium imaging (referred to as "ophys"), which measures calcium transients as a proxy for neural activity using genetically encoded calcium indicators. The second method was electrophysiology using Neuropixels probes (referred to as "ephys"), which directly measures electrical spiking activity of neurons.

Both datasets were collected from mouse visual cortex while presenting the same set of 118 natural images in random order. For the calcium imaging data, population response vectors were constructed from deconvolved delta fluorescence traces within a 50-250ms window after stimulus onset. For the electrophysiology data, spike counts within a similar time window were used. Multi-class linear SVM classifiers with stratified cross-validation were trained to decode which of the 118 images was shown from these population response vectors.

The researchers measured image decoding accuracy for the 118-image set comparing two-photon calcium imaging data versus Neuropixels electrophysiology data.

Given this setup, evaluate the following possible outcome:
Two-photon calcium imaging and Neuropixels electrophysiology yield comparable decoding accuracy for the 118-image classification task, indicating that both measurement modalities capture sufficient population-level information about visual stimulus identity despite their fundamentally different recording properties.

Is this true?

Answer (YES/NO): NO